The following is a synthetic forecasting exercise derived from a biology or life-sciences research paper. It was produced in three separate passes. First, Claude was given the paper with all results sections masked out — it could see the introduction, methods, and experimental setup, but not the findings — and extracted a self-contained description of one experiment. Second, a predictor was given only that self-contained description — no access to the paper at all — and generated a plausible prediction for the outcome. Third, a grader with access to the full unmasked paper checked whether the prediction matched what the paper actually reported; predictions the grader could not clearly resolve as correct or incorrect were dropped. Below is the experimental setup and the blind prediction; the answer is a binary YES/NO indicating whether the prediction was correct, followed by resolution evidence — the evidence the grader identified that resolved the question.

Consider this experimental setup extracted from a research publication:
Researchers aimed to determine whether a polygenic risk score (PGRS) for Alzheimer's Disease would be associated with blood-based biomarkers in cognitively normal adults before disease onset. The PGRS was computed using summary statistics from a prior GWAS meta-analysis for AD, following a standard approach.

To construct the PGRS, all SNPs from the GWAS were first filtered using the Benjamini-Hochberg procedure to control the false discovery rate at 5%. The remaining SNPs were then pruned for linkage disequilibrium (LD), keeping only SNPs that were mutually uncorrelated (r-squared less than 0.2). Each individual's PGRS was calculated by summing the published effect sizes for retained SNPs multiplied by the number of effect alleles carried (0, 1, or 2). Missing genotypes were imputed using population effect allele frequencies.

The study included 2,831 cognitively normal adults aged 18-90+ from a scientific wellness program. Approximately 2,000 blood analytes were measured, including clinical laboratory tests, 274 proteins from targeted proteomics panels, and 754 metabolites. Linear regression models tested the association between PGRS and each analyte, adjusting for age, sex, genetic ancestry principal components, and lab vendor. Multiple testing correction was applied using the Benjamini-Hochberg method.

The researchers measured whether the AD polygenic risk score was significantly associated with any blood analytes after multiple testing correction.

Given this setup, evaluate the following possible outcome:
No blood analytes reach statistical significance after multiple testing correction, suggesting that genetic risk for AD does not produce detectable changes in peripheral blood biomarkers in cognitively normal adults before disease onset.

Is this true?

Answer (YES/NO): YES